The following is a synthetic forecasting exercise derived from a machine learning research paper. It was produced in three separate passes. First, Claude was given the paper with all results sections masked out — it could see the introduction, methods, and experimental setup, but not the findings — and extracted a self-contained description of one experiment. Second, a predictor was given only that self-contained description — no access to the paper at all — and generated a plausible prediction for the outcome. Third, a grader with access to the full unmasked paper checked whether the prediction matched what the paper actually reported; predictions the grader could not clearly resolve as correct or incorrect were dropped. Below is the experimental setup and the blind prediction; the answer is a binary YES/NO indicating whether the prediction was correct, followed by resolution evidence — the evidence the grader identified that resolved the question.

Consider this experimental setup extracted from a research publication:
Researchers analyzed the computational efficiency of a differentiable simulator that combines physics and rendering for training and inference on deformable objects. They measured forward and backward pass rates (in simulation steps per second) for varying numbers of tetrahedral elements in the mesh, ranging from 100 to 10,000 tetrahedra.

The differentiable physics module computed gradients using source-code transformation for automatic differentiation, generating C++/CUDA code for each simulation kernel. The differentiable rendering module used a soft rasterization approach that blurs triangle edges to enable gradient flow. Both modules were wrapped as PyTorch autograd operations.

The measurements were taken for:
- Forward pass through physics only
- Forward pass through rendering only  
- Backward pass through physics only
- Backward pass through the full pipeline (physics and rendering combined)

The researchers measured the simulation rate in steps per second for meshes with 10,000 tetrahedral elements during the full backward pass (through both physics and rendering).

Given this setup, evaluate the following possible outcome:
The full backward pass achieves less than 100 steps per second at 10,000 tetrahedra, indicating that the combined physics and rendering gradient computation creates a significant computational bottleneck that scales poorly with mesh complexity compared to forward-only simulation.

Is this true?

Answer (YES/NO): NO